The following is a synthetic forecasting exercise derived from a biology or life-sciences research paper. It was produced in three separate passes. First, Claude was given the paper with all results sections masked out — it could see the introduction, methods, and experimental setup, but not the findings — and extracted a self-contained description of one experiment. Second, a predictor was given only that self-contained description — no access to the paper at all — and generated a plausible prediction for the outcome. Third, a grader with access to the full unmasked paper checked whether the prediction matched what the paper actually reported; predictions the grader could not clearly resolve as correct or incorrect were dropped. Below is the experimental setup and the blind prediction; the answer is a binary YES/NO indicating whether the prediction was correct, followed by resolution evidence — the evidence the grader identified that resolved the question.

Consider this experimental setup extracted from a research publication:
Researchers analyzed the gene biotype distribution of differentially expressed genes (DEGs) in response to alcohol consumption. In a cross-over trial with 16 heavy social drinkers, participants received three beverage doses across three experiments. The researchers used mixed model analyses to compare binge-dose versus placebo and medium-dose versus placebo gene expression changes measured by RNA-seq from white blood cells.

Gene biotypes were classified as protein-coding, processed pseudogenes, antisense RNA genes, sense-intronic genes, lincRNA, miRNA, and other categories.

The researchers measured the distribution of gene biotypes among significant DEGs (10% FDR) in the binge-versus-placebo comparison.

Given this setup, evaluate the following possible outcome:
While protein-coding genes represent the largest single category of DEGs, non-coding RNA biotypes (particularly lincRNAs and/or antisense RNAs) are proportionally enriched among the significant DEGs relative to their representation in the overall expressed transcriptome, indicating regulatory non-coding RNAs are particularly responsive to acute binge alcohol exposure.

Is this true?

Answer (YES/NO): NO